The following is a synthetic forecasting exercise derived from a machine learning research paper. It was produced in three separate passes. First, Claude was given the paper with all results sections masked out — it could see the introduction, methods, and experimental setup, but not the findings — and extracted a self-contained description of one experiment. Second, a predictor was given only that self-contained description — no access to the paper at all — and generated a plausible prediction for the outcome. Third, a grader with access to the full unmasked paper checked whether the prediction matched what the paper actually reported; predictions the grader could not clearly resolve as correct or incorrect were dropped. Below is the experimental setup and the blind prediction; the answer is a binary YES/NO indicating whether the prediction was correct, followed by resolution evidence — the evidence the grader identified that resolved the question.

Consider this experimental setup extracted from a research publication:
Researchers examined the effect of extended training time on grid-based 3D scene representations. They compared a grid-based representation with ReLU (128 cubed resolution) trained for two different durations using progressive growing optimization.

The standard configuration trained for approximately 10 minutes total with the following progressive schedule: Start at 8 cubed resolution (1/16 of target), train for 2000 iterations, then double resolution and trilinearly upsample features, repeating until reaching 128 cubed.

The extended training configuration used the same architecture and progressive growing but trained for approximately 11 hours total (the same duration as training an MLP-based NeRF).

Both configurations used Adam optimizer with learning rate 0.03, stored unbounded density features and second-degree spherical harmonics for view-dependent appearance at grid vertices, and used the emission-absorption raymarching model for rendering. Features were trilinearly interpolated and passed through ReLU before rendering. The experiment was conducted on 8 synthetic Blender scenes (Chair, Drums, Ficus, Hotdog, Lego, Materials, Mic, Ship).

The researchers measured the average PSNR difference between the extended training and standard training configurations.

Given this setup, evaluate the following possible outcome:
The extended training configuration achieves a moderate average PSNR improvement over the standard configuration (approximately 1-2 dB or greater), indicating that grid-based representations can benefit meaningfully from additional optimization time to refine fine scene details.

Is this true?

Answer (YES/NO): NO